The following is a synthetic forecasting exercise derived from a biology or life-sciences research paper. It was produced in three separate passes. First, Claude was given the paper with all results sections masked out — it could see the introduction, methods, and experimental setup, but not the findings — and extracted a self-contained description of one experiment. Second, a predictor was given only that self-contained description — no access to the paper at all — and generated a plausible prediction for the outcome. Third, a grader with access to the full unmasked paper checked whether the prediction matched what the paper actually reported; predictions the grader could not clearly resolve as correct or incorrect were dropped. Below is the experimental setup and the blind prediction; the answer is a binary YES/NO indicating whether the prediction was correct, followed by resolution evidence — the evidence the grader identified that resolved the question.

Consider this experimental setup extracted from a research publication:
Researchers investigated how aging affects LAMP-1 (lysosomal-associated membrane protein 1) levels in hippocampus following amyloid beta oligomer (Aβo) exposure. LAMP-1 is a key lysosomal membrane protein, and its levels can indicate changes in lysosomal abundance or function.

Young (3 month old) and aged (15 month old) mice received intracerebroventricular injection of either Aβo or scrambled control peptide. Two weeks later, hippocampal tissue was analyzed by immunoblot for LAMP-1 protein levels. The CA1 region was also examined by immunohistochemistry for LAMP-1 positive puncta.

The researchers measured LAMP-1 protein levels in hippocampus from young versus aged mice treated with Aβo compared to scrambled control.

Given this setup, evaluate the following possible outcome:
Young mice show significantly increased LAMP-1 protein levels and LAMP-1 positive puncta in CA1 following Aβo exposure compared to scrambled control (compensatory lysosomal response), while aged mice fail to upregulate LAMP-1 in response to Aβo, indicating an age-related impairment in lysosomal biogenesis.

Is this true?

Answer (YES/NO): NO